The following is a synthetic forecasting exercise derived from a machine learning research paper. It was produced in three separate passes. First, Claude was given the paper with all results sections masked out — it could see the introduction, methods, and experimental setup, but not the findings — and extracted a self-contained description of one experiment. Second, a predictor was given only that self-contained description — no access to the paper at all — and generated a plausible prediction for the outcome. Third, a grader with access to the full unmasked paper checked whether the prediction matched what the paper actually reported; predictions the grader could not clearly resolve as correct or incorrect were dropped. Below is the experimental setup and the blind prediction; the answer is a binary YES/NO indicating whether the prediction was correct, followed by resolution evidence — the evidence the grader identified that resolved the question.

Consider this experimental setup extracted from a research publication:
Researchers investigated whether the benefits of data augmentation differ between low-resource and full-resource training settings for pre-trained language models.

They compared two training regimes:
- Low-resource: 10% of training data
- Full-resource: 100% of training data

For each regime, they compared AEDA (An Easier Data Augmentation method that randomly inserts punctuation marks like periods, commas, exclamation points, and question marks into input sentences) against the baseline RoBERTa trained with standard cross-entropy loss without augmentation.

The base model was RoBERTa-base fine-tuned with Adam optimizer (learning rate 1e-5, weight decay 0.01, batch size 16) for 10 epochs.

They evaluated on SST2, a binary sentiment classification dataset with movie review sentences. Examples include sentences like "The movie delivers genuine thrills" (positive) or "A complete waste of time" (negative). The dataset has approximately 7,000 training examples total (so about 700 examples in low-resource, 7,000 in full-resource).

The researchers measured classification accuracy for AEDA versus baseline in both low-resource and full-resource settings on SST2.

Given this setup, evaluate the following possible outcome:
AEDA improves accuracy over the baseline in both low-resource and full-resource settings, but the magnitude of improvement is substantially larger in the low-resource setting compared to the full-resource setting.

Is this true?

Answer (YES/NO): NO